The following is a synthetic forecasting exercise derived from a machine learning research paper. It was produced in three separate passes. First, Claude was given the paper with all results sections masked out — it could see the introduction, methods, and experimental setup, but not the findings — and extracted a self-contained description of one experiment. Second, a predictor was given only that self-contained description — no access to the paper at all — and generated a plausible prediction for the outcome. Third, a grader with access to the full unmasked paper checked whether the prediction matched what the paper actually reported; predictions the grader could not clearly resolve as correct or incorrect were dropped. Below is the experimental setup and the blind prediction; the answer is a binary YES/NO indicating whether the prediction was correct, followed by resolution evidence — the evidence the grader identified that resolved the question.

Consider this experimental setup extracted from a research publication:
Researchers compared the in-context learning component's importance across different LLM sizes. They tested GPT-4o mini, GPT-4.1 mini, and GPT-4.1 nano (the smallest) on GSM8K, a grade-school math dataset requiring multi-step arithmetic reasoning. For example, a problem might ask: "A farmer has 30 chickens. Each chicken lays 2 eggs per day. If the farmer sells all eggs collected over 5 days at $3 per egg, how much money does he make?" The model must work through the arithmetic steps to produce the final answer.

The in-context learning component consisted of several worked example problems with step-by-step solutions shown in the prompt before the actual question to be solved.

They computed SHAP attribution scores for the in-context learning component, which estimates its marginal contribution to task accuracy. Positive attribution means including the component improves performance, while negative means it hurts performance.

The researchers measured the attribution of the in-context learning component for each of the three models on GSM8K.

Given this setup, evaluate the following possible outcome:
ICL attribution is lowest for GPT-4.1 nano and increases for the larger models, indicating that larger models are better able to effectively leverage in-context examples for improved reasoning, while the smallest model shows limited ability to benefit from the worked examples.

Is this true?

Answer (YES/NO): NO